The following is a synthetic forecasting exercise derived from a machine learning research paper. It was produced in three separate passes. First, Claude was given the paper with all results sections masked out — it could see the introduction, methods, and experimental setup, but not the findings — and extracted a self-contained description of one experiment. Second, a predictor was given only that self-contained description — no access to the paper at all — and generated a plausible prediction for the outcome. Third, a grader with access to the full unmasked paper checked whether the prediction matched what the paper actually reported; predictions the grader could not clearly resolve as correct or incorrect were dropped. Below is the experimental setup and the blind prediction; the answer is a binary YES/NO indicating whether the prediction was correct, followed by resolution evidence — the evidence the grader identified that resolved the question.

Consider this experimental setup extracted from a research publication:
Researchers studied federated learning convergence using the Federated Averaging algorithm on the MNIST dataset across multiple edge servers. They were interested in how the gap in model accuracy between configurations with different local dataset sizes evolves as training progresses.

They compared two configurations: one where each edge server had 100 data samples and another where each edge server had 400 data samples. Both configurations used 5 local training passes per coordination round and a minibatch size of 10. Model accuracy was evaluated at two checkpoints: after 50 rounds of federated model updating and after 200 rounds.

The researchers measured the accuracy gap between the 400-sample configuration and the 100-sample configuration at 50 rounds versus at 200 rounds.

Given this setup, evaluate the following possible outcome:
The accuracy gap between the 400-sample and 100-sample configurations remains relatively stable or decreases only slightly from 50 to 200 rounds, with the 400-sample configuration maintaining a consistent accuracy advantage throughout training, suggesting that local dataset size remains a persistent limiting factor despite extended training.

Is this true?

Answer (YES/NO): NO